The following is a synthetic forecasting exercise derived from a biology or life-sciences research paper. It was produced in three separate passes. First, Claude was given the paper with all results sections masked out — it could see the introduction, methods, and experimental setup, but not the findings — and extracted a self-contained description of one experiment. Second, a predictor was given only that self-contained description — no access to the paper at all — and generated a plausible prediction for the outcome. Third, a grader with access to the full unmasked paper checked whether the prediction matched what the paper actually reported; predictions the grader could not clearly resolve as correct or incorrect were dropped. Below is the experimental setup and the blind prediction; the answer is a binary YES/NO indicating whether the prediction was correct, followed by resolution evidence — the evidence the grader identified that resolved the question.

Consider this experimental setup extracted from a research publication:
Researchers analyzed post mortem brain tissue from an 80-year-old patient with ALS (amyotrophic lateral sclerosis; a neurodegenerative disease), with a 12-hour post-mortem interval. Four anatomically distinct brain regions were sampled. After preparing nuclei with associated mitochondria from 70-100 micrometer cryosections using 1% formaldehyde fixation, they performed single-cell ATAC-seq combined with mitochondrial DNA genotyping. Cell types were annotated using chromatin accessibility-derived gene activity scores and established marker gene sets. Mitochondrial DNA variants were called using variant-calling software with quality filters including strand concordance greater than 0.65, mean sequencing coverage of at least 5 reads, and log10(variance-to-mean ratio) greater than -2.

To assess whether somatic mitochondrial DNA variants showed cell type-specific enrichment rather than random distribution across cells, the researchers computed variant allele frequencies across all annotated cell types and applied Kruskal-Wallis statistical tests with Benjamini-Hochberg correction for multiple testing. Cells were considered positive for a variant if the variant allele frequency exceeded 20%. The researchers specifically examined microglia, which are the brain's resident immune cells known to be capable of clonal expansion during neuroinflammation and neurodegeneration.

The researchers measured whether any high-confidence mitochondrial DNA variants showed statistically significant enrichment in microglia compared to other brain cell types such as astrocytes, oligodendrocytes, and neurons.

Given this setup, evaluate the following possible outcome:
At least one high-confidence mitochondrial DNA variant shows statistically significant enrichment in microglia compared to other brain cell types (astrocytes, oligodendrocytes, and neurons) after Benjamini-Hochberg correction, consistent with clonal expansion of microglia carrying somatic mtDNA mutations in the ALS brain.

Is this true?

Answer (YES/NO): YES